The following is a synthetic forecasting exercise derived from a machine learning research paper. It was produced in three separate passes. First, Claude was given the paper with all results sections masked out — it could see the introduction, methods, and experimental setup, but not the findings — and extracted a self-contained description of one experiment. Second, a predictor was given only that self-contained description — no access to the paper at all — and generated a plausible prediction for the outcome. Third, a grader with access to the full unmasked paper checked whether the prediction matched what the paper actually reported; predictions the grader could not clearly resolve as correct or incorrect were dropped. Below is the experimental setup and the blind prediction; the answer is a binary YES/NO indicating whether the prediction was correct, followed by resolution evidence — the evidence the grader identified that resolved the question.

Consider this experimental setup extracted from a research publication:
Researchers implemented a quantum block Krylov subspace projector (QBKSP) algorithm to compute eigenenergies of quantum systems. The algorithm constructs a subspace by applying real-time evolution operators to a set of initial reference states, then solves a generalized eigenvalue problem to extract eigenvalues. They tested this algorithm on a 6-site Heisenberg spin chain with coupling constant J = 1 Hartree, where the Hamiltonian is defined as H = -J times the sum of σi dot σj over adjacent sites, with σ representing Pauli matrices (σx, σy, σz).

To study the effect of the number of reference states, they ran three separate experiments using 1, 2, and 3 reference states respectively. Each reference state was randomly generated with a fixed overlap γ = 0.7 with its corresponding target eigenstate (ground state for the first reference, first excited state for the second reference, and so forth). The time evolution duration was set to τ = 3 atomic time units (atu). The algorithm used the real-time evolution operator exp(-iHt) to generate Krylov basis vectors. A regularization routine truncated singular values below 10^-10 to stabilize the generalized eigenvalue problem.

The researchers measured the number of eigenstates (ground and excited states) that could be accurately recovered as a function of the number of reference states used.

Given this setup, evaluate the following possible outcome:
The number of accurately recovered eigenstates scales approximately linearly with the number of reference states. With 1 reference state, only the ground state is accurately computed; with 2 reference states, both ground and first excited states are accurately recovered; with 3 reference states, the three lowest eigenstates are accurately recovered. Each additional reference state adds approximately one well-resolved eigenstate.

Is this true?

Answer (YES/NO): NO